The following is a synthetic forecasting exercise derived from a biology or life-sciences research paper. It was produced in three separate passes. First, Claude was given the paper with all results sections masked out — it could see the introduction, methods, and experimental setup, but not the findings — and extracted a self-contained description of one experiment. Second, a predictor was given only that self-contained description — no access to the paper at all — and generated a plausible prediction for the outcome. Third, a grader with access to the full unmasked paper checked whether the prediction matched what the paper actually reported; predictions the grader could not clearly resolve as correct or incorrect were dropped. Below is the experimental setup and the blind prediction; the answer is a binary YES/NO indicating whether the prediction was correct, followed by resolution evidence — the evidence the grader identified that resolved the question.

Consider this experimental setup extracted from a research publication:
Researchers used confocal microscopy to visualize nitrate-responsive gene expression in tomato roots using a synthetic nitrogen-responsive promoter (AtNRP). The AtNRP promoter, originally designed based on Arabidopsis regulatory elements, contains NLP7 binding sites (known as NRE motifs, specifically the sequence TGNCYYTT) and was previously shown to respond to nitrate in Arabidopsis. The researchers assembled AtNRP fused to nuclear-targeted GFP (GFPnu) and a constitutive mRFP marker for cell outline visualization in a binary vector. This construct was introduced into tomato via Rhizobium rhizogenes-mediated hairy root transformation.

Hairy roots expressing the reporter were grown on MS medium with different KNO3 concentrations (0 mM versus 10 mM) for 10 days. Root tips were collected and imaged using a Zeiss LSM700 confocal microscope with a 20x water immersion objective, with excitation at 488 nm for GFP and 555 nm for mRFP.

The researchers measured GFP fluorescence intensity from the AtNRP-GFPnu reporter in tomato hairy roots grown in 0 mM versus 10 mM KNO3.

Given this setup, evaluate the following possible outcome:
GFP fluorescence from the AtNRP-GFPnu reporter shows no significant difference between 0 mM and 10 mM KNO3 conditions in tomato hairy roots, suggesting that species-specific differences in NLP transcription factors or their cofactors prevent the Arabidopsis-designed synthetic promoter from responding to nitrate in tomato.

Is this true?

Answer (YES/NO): NO